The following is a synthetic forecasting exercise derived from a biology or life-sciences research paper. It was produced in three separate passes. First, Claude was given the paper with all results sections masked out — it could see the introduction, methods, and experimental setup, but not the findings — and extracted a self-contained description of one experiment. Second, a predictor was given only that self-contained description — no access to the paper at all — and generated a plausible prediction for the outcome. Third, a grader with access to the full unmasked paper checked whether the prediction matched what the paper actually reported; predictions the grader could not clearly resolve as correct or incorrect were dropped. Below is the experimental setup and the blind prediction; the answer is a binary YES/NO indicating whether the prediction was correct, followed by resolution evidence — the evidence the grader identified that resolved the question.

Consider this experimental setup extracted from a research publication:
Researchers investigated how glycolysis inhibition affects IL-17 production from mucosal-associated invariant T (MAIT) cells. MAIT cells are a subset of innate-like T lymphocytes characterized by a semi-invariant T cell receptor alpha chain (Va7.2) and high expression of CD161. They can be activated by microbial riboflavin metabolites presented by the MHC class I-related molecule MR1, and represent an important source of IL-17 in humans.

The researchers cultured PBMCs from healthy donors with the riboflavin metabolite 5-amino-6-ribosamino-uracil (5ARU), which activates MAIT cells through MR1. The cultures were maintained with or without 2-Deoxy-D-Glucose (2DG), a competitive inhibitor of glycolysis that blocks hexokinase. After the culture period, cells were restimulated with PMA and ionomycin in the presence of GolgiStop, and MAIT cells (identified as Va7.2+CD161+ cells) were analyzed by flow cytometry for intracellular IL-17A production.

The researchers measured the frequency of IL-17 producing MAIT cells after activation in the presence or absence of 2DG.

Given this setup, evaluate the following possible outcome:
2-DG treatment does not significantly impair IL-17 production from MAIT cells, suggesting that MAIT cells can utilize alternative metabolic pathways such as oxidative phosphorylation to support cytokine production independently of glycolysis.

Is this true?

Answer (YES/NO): NO